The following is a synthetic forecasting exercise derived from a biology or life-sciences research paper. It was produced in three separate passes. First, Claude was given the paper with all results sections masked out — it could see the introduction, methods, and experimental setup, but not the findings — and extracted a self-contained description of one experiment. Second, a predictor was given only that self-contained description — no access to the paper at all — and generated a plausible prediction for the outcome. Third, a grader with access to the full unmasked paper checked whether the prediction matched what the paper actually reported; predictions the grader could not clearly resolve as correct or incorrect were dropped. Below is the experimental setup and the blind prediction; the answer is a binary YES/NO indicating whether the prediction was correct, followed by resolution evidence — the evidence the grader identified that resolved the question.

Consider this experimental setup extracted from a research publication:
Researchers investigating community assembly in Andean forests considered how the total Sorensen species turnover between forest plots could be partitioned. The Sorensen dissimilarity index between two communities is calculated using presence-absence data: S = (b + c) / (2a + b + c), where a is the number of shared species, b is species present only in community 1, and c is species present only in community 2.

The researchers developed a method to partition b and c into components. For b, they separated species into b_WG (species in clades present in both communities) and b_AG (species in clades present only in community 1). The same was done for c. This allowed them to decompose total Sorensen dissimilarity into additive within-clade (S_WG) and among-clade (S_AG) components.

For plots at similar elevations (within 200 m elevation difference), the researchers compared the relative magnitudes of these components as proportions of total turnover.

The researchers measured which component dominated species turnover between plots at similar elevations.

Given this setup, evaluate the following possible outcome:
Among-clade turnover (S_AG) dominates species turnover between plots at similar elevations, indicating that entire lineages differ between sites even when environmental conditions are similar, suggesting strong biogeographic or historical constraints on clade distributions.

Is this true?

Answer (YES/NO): NO